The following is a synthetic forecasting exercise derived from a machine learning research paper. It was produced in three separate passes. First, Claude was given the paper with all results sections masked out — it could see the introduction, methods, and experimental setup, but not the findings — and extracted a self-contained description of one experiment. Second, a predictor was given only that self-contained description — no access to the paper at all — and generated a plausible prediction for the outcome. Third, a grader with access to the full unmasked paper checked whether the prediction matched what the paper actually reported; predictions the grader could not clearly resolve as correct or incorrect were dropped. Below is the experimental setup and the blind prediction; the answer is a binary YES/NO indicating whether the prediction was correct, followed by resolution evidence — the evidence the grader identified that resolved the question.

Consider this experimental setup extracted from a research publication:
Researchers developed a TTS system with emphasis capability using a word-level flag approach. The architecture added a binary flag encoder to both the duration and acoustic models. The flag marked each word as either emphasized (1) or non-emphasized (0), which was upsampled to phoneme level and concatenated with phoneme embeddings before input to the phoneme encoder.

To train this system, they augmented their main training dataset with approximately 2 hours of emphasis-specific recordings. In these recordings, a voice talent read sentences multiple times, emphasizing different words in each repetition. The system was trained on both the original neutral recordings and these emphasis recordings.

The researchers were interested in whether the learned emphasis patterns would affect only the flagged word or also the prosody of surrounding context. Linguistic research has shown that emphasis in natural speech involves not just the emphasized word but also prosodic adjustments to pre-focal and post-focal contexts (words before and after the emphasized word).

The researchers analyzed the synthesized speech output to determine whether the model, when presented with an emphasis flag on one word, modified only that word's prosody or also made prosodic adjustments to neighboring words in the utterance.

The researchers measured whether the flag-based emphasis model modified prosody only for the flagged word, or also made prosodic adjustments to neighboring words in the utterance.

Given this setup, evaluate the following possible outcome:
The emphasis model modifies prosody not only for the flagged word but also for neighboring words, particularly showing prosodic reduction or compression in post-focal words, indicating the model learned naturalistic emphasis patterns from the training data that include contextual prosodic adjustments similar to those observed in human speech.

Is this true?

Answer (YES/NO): NO